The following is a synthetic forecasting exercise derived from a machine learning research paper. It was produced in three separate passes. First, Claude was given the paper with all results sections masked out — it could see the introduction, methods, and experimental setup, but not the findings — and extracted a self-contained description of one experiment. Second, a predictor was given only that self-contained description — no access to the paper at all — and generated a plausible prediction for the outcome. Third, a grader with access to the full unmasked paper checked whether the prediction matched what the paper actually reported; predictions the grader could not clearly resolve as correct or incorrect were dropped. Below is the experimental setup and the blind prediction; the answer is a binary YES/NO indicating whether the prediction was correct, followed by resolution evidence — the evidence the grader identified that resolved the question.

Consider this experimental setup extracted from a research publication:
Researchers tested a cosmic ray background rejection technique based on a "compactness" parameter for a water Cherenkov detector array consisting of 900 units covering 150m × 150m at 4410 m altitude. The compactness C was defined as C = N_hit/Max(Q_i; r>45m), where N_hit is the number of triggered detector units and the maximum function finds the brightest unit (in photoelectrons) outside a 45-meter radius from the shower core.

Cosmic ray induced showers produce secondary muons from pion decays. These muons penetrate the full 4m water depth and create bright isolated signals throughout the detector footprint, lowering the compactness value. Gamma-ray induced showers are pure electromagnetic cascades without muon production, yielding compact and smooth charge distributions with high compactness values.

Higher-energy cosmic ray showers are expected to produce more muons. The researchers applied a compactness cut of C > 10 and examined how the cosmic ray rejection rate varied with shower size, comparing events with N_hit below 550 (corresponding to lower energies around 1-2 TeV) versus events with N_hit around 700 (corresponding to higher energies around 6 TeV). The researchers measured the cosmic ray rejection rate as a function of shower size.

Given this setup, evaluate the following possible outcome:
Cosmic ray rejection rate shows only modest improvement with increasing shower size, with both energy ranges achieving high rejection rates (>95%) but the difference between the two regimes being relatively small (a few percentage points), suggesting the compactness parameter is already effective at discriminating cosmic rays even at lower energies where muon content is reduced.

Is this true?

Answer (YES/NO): YES